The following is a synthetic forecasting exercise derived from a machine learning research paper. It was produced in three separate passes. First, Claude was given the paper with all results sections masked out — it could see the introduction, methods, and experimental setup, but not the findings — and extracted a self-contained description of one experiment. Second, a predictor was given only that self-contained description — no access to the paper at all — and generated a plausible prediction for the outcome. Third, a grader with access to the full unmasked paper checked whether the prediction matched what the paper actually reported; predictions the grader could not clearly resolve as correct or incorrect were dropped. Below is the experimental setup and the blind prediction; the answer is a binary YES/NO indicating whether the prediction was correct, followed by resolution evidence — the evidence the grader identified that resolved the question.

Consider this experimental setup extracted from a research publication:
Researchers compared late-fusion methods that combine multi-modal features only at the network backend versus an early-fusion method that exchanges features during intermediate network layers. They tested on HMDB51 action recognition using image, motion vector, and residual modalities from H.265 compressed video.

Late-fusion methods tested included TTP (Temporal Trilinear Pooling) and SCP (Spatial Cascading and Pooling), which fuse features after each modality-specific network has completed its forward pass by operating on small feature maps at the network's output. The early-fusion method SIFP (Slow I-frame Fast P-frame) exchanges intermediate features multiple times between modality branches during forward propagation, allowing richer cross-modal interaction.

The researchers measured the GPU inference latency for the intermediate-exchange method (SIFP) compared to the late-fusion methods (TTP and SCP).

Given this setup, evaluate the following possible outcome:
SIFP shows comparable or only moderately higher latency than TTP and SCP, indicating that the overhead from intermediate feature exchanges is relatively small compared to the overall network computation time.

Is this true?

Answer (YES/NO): NO